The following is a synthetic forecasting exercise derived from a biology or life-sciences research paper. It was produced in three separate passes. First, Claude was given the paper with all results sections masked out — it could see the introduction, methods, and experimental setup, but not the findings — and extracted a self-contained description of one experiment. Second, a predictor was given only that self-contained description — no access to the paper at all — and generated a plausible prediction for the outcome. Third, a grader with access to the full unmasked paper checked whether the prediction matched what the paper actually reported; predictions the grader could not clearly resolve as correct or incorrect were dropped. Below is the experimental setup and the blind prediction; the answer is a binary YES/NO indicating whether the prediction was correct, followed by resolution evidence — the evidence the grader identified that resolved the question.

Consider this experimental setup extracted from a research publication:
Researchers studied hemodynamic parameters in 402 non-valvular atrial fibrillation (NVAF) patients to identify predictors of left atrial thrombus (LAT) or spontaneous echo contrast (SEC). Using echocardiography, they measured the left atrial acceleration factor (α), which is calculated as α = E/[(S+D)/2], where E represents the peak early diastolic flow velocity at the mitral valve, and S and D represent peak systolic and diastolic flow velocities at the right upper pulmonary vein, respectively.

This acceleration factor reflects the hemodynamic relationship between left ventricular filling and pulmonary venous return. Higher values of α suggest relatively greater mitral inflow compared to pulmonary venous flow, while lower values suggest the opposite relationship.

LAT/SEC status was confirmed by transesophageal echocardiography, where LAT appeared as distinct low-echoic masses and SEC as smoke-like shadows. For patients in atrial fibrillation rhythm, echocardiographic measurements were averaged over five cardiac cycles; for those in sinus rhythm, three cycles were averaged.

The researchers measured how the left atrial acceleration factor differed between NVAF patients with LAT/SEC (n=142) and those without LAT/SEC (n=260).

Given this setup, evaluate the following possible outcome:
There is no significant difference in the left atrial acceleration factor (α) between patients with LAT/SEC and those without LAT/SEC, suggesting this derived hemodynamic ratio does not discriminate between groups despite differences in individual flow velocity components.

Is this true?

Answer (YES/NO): NO